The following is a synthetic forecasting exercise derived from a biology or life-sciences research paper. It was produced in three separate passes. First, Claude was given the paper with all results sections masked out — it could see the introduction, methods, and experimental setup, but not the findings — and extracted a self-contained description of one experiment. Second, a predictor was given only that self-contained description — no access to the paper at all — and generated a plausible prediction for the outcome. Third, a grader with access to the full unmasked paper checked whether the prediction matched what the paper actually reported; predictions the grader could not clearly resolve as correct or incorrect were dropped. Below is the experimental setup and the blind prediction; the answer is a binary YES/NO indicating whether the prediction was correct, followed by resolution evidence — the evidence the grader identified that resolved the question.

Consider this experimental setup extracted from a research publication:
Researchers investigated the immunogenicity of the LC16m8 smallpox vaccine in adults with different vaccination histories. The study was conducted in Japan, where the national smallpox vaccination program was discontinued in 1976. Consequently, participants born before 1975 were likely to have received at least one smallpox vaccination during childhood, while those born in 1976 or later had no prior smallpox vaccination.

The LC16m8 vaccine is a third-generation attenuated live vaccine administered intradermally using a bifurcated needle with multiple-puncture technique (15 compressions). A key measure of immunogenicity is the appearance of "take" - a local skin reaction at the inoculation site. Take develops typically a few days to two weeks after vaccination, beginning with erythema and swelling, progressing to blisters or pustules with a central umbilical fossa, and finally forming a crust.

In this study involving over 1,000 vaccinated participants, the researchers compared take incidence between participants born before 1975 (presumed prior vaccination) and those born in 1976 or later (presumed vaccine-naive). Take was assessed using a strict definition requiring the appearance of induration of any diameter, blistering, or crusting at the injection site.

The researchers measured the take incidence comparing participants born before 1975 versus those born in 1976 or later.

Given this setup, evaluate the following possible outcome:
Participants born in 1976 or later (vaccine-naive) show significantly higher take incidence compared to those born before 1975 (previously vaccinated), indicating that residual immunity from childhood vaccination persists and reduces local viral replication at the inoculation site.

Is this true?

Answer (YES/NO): NO